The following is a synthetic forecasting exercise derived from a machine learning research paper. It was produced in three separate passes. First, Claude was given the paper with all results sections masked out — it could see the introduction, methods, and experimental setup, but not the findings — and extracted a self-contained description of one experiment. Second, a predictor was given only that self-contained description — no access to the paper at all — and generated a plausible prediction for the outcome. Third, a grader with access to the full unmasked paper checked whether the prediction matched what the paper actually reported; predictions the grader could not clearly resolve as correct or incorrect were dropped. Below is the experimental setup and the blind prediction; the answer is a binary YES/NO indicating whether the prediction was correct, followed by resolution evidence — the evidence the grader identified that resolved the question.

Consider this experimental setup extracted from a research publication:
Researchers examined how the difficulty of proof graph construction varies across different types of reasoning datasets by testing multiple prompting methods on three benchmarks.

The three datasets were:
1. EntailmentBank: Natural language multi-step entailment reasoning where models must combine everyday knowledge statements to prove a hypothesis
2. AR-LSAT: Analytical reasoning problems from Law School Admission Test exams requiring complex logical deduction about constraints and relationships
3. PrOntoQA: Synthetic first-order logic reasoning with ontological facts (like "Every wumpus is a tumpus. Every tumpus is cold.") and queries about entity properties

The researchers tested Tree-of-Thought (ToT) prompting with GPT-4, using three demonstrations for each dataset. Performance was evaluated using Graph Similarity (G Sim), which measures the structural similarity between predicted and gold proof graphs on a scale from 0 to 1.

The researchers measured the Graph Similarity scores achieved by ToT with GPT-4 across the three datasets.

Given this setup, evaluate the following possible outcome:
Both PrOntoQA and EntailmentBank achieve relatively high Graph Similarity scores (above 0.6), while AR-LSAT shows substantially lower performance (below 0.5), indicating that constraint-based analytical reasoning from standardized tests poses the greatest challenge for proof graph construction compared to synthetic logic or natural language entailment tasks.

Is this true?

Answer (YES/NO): NO